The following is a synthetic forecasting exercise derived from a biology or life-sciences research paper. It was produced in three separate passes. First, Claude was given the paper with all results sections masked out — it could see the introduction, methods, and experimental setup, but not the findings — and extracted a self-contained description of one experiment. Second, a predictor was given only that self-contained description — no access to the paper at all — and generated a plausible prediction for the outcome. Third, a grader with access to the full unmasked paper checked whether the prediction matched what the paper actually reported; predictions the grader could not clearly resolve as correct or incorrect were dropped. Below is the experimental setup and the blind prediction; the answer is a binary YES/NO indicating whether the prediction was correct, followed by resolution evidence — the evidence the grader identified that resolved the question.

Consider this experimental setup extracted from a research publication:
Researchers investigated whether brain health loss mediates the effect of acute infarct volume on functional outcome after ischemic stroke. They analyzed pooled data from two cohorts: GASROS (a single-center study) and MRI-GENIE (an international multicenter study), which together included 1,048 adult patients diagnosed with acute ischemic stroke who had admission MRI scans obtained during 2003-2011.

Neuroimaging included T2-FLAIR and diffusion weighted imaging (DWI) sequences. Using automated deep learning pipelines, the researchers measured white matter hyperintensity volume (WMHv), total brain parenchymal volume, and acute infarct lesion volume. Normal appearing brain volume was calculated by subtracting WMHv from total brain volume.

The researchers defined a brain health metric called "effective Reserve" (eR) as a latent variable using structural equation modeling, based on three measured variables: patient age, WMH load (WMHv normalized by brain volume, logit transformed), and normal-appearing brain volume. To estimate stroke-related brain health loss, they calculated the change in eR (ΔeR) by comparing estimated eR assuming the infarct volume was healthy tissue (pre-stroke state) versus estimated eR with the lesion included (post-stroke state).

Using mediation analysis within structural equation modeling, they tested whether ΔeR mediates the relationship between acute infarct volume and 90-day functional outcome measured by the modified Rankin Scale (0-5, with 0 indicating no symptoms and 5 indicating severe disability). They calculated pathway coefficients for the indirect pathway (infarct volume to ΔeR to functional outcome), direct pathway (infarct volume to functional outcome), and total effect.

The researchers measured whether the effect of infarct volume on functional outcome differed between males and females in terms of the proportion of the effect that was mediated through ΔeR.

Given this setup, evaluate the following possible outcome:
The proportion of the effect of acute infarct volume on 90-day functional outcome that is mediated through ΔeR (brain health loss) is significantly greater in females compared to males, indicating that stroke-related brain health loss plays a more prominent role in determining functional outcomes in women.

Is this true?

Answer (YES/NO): YES